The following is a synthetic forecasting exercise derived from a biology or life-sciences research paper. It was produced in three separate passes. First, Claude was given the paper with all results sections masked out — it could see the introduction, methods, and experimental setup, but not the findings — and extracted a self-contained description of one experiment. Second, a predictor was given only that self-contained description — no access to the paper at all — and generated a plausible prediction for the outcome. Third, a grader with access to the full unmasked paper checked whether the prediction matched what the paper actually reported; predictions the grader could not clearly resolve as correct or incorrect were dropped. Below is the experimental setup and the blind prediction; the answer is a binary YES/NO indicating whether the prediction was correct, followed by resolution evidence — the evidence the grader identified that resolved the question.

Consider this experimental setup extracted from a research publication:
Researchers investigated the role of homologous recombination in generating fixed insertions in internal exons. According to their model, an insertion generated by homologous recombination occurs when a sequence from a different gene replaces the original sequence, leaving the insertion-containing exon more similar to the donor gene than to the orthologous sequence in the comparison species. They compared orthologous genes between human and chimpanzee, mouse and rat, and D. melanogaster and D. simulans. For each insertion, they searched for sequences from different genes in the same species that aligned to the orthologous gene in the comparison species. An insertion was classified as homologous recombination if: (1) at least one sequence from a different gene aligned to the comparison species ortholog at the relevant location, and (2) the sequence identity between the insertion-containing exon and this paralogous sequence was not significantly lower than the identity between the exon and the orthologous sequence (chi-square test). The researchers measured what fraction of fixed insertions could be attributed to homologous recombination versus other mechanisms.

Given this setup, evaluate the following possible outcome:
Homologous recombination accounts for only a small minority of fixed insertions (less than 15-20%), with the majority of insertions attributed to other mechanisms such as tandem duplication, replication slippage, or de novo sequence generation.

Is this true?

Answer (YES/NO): YES